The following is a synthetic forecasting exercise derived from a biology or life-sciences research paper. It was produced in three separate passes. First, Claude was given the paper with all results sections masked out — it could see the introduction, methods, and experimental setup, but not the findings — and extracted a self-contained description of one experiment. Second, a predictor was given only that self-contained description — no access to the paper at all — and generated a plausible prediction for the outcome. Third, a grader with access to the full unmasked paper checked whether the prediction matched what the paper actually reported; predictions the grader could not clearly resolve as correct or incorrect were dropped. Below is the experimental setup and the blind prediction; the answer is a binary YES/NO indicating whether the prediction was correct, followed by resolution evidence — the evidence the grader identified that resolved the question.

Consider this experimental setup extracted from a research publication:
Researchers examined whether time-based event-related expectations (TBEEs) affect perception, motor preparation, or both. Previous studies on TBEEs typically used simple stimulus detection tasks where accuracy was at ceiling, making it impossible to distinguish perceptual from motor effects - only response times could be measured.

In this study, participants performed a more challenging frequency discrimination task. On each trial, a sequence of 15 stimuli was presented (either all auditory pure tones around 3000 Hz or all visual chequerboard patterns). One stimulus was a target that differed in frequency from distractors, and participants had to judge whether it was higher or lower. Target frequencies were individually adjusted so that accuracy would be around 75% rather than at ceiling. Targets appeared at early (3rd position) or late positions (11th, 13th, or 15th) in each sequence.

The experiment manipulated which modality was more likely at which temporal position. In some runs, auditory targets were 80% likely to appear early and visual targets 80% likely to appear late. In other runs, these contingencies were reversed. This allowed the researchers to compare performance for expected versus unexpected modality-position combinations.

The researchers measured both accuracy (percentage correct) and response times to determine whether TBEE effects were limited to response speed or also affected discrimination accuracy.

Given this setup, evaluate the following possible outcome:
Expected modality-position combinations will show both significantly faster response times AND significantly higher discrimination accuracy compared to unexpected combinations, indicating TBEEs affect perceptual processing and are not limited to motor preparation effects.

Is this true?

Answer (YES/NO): NO